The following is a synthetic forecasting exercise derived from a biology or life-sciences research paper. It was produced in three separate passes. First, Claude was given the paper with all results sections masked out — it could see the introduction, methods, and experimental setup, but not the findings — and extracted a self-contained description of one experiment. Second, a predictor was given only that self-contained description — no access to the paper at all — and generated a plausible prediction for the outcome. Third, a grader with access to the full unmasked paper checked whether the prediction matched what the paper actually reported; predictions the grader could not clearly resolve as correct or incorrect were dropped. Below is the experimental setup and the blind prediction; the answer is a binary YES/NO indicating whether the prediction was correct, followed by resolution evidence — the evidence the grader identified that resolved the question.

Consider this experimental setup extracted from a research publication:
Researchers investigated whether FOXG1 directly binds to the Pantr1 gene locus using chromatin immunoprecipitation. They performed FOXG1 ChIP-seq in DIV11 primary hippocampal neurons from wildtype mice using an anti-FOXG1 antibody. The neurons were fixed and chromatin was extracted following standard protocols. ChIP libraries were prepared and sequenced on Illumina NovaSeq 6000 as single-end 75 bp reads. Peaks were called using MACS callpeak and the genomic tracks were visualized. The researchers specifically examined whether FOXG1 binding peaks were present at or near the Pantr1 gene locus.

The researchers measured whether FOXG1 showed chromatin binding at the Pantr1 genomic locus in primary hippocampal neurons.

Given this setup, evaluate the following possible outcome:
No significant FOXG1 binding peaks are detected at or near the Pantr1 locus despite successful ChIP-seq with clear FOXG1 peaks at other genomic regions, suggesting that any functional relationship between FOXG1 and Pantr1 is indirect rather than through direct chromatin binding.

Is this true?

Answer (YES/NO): NO